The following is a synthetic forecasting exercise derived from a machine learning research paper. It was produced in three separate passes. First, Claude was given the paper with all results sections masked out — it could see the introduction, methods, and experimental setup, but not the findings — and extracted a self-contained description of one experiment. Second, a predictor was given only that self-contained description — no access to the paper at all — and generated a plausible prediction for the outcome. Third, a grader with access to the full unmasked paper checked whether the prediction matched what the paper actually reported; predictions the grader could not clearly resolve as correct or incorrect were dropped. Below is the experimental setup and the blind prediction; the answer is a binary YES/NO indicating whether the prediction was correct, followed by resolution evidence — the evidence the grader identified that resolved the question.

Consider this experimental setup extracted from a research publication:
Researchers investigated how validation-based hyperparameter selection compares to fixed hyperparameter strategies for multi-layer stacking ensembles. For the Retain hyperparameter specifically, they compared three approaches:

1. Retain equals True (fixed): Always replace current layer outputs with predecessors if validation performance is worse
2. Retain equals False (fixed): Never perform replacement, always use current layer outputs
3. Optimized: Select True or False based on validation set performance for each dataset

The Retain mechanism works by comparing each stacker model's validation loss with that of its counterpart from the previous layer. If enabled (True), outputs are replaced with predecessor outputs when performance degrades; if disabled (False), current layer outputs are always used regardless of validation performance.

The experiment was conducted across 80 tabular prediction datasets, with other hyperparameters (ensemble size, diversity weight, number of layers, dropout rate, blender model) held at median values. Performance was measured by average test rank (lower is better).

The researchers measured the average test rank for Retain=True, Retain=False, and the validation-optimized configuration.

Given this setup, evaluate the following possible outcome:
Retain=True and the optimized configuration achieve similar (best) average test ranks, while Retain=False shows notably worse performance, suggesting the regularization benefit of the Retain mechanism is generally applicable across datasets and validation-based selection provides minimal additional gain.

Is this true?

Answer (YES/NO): NO